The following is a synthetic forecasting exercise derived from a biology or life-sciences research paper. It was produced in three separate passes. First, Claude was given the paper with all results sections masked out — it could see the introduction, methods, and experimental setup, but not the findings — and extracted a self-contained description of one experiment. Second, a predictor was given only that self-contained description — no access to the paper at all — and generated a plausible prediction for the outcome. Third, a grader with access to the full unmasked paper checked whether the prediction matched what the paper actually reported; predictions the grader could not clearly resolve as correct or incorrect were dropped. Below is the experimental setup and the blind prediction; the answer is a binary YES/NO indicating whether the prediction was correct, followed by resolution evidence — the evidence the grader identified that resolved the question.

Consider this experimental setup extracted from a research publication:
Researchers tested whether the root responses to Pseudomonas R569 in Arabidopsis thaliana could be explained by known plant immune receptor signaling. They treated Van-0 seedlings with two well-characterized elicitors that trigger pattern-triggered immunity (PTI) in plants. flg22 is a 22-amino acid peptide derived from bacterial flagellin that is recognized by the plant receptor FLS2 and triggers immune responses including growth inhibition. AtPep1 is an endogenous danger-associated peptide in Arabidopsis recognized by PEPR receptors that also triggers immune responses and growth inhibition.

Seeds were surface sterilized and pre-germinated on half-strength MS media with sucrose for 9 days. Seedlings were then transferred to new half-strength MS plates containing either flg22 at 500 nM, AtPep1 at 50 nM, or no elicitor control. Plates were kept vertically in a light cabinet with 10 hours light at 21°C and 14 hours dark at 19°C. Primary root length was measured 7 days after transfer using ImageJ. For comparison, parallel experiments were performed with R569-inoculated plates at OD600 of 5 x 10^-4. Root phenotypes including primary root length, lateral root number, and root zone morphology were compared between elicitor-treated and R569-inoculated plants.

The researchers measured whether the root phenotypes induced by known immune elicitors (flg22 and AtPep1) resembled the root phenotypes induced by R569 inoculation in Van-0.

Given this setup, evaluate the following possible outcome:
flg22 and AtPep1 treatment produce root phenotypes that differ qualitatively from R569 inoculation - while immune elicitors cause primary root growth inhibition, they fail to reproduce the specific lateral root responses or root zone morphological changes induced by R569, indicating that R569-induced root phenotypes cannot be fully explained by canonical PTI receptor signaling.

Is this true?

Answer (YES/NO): YES